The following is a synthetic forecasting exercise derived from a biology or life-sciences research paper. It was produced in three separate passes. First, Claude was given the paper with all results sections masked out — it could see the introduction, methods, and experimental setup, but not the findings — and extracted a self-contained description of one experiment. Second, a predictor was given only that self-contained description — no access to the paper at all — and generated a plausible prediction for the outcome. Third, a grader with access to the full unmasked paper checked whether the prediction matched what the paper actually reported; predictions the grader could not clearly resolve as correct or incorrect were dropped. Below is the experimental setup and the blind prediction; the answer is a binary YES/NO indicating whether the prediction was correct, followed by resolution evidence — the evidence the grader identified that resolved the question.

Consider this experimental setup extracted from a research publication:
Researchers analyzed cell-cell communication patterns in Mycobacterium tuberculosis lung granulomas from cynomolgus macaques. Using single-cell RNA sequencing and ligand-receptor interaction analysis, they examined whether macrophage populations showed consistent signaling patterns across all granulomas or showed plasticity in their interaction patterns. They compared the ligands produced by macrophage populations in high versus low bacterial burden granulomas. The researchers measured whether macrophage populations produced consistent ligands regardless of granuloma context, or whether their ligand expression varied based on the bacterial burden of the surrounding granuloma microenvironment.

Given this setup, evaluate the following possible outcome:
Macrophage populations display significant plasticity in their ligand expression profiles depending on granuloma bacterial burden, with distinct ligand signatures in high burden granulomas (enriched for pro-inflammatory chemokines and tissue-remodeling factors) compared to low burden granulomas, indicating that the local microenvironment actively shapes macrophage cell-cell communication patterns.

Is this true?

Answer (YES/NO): NO